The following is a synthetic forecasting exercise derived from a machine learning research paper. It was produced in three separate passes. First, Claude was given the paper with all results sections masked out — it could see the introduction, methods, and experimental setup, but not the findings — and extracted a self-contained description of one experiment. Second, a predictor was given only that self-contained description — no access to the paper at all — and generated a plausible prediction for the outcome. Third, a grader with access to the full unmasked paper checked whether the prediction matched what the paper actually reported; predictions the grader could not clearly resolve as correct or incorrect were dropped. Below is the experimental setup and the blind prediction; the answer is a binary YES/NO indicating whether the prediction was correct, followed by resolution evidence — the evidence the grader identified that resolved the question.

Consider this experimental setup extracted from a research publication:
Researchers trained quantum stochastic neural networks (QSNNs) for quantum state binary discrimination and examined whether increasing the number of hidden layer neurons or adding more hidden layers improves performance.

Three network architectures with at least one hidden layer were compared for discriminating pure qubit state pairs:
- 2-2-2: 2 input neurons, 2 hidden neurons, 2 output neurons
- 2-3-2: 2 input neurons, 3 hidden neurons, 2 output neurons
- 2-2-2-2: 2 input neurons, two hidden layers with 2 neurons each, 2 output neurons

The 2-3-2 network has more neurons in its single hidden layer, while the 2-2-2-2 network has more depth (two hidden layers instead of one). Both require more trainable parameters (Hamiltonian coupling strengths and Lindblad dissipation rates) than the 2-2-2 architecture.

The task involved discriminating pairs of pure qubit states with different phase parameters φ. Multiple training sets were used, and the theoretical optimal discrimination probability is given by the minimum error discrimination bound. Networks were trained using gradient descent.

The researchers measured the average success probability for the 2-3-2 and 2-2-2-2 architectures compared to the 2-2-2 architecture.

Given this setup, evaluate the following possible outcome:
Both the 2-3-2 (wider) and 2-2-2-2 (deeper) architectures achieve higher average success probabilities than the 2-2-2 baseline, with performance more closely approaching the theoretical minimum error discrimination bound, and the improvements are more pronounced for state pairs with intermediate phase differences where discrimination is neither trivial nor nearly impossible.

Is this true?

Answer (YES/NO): NO